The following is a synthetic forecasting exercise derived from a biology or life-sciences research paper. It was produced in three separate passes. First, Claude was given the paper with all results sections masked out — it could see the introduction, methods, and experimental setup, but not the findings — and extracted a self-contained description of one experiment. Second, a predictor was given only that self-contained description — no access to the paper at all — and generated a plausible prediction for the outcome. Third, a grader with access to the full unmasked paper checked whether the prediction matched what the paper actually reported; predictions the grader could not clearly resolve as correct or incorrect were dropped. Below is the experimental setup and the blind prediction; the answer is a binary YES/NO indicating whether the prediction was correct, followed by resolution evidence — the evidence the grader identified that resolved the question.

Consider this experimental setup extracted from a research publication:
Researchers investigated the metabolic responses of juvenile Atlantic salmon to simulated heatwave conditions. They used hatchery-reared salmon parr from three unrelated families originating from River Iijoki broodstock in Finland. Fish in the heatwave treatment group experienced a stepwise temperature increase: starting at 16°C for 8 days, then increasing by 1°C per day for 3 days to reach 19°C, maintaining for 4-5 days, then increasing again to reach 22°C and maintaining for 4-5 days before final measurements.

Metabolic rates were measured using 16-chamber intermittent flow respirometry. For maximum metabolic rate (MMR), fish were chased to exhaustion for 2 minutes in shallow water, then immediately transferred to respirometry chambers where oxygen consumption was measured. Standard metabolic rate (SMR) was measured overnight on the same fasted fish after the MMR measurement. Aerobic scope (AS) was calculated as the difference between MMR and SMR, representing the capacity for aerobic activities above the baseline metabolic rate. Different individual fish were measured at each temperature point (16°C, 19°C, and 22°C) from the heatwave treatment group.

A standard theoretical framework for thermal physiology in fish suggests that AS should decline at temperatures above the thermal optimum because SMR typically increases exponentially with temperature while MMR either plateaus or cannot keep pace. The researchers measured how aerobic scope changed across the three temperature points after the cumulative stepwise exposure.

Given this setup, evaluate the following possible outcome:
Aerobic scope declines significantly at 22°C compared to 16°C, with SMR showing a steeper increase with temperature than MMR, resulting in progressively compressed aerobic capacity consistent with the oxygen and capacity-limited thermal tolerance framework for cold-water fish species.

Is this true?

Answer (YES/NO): NO